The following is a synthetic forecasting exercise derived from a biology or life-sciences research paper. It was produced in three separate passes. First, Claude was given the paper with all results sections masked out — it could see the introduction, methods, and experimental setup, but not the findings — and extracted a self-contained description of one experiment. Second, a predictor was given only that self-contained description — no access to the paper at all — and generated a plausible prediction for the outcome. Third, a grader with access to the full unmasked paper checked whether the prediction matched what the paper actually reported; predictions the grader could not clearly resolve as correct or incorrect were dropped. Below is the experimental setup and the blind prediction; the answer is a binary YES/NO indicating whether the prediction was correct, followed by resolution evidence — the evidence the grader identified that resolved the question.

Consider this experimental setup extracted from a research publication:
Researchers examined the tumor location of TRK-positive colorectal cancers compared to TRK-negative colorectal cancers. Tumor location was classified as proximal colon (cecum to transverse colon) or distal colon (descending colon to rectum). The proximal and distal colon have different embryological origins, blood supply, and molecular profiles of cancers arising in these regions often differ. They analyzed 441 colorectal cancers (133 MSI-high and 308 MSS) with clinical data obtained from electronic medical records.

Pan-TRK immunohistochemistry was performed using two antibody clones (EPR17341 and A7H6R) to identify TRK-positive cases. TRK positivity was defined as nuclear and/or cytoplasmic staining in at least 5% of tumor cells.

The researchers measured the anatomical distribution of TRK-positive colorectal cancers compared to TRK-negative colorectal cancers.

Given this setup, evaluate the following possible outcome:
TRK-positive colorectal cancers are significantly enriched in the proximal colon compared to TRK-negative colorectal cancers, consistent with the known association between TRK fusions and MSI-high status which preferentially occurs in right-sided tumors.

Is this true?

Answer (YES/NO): YES